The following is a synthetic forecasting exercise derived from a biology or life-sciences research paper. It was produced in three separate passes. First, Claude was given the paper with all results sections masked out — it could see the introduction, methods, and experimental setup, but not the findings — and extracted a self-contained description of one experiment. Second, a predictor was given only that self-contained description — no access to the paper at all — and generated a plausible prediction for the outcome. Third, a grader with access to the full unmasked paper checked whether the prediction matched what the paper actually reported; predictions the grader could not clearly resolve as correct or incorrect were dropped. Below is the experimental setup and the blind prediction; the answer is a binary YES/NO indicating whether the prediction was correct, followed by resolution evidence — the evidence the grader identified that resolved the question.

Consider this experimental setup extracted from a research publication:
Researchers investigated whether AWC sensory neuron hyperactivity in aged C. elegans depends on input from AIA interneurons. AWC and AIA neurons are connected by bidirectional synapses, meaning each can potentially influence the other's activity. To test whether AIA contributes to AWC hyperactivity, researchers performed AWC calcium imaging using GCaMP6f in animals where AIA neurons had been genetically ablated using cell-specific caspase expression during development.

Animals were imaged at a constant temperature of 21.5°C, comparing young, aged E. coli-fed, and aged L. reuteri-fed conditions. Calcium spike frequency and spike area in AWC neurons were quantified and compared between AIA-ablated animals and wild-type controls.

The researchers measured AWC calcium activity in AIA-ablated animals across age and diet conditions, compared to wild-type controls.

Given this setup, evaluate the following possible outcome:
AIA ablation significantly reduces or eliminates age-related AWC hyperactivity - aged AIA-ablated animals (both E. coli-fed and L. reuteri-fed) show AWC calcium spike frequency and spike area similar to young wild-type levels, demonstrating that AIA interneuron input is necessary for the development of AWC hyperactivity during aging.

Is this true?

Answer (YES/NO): NO